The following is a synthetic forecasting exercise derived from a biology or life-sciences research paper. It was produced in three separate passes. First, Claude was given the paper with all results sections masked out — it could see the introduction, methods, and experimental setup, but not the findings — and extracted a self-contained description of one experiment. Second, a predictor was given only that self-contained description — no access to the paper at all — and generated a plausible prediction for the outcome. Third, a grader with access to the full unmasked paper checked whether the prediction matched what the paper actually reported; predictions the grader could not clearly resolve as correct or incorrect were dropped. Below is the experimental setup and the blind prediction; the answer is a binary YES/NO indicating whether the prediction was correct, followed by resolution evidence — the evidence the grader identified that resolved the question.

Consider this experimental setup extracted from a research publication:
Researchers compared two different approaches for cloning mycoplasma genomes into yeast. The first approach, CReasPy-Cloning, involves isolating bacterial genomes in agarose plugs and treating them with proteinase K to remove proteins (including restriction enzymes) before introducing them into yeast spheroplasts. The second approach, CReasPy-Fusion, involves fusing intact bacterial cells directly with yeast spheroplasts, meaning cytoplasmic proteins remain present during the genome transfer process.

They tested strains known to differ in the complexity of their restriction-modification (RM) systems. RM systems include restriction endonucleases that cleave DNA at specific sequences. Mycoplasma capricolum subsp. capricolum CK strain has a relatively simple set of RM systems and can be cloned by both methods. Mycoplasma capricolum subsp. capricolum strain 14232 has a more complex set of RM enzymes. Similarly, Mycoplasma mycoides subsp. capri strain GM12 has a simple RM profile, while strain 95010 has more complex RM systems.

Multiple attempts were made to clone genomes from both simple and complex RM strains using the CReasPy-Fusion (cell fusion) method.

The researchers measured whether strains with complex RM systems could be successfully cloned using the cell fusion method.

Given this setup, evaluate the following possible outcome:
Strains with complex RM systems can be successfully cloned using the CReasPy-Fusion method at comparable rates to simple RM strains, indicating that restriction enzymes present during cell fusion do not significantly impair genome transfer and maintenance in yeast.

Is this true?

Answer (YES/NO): NO